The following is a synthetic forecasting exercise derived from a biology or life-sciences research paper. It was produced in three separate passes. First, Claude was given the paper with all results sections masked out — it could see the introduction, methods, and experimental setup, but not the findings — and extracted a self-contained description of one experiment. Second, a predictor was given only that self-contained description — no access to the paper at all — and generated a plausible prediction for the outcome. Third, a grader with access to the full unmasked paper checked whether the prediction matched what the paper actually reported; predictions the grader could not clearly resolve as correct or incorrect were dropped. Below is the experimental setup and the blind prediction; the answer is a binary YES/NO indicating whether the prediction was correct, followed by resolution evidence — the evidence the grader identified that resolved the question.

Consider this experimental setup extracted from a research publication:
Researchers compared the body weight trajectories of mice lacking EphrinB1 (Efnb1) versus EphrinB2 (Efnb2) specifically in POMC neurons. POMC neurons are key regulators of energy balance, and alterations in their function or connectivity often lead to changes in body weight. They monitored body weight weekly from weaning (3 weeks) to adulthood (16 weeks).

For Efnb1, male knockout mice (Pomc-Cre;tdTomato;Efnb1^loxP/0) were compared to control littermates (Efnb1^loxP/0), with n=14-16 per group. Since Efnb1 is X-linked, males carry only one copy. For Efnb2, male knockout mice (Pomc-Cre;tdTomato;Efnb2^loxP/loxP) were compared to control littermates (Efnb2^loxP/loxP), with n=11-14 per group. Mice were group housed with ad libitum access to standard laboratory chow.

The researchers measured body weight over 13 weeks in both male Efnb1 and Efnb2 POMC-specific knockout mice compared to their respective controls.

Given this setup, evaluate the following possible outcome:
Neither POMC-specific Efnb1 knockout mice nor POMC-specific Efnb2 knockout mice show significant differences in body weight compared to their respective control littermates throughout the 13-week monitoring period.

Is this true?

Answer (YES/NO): YES